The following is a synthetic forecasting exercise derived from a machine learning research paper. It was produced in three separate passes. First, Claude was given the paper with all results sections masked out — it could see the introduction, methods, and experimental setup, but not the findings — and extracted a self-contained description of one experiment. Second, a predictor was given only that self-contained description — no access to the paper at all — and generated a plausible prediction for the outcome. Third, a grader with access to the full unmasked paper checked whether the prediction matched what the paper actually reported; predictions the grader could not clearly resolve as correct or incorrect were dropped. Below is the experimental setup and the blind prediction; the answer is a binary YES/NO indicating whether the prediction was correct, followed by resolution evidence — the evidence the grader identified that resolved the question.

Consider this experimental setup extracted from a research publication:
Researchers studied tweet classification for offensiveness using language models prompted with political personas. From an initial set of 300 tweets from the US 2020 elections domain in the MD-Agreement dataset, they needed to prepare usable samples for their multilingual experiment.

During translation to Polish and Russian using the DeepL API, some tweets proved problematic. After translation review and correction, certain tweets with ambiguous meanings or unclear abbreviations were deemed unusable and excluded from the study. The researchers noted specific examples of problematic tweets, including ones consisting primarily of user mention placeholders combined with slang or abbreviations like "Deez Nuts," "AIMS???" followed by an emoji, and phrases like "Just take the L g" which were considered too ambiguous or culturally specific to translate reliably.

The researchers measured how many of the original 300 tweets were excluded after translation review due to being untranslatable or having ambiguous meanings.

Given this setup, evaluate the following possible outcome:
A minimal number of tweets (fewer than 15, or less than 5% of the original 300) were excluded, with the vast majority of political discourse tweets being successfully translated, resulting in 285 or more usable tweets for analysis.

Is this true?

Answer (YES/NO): YES